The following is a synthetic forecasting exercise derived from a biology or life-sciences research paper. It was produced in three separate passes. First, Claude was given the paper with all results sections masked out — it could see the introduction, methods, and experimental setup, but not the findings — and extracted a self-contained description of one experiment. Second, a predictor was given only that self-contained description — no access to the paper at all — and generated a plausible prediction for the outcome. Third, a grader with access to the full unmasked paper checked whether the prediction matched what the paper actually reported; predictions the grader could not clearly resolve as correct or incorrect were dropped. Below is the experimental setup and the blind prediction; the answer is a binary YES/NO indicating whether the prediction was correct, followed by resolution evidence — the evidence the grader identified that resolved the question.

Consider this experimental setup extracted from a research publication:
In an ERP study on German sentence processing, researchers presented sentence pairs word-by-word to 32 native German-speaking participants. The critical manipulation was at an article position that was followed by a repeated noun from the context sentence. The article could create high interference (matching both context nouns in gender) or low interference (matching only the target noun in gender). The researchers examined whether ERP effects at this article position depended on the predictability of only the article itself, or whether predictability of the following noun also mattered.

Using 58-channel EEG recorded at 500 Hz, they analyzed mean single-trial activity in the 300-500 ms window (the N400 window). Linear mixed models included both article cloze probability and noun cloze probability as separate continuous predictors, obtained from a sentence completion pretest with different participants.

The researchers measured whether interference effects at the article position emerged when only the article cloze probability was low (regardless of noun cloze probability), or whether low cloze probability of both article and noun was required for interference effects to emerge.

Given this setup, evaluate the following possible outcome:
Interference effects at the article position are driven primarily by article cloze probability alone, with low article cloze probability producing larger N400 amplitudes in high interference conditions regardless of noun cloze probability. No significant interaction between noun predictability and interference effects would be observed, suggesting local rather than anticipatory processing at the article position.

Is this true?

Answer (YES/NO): NO